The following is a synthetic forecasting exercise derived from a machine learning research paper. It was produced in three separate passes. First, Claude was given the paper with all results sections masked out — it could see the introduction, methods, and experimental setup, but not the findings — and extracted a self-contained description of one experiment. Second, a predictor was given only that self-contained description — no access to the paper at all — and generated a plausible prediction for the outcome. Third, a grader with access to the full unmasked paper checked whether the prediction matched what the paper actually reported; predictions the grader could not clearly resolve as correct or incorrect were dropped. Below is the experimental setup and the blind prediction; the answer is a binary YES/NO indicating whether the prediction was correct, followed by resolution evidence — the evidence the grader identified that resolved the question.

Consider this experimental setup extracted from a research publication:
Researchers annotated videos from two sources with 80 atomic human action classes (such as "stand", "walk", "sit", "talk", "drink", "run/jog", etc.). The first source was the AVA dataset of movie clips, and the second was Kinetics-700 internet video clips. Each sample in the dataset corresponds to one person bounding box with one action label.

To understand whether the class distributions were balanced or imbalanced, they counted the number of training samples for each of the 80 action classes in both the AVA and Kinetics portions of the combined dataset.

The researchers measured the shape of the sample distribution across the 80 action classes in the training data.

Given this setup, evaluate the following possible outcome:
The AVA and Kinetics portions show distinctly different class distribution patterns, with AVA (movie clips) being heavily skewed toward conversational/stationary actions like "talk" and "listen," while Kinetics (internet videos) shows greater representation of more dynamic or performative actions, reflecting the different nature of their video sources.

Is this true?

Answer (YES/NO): NO